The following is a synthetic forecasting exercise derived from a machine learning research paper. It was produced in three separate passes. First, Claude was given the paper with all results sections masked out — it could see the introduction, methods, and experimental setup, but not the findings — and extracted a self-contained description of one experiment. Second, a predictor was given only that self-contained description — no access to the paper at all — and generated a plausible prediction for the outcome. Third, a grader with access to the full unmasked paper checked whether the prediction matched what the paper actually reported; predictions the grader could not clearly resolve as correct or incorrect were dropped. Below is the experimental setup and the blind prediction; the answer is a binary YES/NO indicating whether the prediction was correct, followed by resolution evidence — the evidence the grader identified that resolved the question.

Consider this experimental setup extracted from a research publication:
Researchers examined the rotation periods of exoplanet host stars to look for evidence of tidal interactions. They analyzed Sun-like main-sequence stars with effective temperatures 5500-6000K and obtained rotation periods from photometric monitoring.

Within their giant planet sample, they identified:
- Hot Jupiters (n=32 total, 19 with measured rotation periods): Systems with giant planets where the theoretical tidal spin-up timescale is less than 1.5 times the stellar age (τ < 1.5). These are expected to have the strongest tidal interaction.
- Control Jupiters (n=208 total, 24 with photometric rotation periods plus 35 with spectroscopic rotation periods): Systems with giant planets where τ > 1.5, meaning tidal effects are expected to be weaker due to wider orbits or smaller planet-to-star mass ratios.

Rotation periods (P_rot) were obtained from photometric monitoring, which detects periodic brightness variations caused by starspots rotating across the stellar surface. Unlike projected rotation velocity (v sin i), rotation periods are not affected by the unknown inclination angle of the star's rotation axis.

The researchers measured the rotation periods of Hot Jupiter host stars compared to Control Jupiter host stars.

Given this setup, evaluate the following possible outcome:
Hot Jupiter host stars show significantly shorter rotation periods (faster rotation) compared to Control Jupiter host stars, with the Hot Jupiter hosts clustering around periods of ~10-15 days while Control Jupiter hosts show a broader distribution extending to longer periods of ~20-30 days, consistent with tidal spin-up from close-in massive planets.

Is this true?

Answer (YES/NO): NO